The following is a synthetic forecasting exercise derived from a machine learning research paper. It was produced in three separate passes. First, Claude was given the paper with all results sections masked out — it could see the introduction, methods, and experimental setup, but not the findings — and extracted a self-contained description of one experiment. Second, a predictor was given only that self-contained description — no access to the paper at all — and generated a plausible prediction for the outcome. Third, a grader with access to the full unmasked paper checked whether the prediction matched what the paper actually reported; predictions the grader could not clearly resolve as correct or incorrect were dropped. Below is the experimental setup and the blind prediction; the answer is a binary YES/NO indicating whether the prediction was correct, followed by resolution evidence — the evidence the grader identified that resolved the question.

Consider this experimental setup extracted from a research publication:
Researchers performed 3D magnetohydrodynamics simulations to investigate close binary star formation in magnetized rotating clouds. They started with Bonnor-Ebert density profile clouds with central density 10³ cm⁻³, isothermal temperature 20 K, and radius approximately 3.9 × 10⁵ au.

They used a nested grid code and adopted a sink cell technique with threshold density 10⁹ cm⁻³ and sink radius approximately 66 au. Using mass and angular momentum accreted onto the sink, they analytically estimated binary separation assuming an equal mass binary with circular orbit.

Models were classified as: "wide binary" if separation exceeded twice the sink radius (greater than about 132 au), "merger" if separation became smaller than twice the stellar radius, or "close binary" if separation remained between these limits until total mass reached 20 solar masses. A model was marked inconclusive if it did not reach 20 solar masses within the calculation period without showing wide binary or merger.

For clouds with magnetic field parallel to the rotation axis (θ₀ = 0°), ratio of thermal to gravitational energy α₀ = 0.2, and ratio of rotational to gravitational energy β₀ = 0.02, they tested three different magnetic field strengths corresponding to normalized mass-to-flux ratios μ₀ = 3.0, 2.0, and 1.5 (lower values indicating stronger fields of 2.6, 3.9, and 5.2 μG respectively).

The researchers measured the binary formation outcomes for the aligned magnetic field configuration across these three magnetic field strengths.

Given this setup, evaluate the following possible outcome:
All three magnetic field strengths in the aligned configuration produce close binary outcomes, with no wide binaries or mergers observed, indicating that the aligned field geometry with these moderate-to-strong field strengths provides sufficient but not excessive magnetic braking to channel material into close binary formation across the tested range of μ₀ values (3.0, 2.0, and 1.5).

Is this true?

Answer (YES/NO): NO